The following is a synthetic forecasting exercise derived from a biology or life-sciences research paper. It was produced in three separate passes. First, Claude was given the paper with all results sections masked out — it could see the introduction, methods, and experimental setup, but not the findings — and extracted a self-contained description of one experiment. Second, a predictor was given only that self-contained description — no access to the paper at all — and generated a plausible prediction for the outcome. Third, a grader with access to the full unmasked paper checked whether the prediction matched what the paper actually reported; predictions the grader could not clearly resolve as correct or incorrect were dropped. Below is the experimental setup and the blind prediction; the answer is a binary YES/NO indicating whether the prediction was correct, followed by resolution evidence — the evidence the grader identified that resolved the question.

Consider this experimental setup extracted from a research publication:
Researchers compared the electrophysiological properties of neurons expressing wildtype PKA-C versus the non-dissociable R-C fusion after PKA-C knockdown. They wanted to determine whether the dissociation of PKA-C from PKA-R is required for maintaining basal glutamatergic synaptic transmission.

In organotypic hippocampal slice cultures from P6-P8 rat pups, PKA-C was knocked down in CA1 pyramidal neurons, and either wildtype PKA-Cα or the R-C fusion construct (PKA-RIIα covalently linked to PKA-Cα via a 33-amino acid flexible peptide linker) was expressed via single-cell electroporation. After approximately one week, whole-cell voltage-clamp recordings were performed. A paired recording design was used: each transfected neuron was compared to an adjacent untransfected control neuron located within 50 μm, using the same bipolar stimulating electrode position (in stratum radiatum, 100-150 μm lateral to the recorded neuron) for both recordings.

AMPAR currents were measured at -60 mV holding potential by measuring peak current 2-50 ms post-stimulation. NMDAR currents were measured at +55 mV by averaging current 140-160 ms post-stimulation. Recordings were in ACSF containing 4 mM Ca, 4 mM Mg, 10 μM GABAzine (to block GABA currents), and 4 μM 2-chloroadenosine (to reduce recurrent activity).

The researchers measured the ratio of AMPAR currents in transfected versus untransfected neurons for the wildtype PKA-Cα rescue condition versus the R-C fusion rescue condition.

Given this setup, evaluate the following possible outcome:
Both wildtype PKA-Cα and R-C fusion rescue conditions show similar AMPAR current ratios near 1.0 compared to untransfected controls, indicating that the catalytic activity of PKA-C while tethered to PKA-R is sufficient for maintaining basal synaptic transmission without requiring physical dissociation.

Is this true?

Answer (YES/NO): NO